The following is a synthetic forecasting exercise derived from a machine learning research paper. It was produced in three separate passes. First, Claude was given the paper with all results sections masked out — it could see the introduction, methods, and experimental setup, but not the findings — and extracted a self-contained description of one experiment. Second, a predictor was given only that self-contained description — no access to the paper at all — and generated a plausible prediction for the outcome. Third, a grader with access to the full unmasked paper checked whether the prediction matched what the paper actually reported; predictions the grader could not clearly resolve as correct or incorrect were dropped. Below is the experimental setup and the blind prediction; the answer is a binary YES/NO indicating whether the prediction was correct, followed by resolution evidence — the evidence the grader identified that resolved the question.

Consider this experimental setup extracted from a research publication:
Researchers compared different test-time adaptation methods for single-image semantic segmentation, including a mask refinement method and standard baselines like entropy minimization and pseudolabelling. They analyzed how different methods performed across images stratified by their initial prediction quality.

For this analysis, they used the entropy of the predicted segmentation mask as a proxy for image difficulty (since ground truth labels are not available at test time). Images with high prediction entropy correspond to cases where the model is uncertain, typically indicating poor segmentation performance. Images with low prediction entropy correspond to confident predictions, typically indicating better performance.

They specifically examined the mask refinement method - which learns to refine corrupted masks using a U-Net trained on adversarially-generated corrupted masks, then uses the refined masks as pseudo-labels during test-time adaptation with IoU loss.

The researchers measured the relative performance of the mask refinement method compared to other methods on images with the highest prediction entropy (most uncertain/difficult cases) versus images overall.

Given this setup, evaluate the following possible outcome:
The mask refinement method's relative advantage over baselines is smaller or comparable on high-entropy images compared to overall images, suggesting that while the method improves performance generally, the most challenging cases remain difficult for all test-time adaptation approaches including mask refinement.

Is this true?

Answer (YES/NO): NO